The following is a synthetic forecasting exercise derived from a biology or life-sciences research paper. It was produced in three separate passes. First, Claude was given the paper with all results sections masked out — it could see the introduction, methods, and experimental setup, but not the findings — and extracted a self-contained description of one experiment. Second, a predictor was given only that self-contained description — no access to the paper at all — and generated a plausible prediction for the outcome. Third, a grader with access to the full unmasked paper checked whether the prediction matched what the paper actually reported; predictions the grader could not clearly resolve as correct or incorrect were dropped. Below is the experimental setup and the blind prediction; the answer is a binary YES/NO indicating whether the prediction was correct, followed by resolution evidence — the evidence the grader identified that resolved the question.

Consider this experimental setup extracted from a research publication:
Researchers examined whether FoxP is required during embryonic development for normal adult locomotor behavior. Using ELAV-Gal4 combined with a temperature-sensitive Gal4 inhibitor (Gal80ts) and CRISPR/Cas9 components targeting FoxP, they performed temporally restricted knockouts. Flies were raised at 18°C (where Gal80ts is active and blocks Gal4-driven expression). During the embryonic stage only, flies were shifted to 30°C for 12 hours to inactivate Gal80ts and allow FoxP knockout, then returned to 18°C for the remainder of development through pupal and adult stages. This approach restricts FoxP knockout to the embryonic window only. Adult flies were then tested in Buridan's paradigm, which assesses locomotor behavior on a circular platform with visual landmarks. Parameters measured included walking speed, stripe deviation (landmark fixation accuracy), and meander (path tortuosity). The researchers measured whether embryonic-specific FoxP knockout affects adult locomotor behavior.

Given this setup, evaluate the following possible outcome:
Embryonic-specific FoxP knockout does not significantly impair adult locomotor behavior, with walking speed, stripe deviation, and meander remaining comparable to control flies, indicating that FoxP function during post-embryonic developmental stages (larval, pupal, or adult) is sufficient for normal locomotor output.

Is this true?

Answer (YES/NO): NO